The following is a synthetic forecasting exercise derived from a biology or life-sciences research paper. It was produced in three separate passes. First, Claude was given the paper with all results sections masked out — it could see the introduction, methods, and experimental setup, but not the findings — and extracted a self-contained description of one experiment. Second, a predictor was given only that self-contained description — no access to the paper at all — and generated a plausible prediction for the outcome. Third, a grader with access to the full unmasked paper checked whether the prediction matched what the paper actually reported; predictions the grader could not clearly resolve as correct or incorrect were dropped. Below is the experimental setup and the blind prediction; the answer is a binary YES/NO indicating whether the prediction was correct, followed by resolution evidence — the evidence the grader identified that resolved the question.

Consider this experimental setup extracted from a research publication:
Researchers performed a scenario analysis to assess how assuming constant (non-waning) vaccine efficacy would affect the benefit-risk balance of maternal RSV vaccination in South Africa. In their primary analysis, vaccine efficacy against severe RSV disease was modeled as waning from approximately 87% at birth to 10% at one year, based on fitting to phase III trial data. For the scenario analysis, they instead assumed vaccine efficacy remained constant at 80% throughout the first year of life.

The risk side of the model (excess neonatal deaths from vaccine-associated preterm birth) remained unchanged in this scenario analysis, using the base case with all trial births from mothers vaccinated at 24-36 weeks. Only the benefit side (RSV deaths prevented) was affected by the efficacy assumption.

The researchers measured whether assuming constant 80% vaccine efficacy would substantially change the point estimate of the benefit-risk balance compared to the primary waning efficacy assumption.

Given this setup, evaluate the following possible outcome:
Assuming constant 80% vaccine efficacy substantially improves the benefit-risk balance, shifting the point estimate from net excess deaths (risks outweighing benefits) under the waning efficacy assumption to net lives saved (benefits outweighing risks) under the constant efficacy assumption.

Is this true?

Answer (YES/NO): NO